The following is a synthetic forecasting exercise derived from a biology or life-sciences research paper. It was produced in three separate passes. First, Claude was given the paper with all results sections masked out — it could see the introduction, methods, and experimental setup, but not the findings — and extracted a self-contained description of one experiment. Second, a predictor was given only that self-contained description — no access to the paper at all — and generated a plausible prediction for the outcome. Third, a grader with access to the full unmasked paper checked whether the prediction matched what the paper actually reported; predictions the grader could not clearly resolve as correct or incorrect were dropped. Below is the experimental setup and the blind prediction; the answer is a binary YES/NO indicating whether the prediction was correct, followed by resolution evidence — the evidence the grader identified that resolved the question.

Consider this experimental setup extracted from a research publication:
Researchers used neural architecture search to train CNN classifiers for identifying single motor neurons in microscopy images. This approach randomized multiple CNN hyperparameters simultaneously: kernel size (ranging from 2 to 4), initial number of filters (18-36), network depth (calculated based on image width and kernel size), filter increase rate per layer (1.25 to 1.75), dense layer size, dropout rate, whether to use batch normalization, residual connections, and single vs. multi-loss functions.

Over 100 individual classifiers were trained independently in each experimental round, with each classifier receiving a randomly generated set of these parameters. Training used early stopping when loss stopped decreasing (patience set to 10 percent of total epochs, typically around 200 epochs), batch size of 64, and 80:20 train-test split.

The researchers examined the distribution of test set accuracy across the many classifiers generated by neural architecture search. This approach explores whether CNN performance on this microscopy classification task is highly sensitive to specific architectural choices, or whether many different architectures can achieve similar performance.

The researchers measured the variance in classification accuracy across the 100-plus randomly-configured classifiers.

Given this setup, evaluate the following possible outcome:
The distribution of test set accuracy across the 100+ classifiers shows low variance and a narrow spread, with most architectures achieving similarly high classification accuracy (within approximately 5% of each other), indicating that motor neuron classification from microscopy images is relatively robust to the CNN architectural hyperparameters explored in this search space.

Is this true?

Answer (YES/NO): NO